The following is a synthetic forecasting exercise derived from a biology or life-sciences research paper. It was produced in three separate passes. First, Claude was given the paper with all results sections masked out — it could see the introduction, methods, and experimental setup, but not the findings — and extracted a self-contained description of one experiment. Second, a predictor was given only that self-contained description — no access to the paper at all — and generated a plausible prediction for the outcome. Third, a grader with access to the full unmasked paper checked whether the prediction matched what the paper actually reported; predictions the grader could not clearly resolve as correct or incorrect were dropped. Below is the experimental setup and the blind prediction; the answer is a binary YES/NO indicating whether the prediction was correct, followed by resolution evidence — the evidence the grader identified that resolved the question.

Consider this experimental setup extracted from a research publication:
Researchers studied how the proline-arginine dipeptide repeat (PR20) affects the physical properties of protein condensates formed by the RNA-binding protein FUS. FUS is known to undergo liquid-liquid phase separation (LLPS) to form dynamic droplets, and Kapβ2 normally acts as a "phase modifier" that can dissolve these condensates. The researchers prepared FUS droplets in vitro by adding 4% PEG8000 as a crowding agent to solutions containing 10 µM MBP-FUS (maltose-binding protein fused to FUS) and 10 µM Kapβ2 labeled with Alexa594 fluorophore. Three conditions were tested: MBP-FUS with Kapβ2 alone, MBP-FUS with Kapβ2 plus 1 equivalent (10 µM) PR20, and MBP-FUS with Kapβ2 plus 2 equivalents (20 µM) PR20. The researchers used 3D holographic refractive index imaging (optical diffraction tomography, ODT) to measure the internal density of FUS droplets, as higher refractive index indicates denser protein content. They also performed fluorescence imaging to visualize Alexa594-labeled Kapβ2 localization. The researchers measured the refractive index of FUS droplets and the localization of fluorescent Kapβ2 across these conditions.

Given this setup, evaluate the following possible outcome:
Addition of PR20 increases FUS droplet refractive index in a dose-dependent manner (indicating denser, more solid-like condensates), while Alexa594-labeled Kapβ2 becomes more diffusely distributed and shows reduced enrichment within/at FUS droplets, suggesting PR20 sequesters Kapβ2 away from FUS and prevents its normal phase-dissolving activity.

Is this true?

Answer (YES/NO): NO